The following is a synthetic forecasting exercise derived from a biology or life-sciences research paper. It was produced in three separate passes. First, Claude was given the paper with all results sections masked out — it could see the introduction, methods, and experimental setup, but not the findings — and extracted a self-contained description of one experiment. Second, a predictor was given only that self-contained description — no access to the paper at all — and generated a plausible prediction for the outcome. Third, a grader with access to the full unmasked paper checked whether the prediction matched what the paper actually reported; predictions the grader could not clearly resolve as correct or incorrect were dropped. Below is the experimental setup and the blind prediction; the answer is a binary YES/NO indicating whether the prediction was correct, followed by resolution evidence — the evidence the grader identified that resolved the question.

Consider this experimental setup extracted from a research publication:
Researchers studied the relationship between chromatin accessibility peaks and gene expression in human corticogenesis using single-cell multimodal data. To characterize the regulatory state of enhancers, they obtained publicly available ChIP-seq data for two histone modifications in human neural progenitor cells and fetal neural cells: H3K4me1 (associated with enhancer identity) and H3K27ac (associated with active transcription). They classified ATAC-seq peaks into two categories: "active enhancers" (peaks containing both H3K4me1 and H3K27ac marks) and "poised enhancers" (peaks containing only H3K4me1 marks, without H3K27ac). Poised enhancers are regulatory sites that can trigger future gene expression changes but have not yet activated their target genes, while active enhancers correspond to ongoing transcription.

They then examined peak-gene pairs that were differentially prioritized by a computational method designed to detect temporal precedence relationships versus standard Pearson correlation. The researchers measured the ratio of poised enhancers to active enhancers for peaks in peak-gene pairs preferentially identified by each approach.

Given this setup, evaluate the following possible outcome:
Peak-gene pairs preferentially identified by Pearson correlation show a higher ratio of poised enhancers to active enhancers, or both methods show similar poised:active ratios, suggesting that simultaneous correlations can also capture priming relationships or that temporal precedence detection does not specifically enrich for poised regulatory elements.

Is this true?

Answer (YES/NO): NO